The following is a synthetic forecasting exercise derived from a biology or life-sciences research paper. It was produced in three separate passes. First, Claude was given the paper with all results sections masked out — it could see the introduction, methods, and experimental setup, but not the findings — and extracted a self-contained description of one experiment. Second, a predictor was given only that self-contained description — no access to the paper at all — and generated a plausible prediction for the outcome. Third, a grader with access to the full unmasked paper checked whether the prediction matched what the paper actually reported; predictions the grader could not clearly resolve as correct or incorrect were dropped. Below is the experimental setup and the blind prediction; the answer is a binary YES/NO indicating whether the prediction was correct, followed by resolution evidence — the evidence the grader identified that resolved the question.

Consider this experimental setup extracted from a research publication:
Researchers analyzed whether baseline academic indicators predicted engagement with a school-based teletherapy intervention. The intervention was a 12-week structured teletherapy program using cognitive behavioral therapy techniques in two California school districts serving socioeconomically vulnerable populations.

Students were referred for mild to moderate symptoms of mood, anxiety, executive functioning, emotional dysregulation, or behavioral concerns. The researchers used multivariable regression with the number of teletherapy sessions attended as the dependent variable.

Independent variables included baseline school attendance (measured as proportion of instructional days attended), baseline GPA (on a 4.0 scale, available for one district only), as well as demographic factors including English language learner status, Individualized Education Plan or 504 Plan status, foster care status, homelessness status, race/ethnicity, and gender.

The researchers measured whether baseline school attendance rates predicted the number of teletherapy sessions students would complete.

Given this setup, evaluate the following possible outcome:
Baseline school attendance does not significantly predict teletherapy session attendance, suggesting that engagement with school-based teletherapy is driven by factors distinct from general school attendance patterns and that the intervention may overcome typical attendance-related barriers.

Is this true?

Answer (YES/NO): YES